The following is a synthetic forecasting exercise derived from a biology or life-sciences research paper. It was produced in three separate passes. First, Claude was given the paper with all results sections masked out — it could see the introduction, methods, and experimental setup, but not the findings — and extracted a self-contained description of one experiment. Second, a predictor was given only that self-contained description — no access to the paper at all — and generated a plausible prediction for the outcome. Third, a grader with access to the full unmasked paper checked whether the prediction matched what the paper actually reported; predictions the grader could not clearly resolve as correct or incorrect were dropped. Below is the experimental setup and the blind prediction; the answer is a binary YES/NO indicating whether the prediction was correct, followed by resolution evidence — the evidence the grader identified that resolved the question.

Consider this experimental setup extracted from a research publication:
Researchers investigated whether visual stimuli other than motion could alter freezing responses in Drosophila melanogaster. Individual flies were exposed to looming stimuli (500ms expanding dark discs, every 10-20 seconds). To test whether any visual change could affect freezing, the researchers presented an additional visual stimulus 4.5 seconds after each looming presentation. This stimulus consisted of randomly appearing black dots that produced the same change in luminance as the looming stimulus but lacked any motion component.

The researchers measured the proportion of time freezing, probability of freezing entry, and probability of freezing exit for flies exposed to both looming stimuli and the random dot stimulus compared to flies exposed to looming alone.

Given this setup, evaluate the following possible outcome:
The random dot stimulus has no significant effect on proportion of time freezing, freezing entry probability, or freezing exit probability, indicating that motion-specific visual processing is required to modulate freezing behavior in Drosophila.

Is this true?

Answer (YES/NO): YES